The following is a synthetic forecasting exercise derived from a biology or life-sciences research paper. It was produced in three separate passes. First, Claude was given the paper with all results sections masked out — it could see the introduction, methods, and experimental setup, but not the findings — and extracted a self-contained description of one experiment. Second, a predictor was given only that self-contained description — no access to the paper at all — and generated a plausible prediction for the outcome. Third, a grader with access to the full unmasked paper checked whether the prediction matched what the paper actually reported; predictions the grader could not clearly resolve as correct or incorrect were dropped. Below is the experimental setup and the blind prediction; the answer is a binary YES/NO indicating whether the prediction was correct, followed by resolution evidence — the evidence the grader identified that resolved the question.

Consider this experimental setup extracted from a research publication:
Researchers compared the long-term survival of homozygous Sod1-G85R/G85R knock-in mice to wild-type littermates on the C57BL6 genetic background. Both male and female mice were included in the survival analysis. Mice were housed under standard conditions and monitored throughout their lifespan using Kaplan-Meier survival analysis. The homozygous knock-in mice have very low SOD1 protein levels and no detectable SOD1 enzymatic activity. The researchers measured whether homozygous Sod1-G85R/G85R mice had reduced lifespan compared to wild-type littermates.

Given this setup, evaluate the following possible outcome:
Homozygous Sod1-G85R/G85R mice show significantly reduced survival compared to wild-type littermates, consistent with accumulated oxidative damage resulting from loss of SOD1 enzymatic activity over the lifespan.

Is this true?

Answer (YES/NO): NO